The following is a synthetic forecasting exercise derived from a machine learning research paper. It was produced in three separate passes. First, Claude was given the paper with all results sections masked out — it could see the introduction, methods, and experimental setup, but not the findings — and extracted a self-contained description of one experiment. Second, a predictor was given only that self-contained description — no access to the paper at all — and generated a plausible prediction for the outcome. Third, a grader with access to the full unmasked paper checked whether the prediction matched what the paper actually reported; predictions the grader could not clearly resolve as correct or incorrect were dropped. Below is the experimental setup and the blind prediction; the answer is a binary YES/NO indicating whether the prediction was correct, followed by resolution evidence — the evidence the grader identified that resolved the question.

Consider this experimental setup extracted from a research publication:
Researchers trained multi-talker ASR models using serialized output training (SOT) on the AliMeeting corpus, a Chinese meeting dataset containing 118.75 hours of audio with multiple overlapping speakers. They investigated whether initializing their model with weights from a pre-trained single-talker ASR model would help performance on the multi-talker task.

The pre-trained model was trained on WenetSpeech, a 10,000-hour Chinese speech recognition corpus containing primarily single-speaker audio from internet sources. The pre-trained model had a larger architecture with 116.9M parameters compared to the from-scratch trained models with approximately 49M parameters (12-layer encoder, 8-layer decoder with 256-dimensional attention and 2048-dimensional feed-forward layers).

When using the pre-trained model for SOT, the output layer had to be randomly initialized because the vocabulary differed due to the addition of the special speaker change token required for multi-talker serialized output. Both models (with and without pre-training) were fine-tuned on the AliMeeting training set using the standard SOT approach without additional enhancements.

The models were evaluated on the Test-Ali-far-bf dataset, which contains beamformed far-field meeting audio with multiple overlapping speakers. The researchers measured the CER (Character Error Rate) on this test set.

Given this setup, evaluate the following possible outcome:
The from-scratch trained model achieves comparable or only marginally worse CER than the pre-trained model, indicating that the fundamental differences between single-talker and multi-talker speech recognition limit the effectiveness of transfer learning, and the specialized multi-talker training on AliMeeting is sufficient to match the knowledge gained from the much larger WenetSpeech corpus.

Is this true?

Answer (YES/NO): NO